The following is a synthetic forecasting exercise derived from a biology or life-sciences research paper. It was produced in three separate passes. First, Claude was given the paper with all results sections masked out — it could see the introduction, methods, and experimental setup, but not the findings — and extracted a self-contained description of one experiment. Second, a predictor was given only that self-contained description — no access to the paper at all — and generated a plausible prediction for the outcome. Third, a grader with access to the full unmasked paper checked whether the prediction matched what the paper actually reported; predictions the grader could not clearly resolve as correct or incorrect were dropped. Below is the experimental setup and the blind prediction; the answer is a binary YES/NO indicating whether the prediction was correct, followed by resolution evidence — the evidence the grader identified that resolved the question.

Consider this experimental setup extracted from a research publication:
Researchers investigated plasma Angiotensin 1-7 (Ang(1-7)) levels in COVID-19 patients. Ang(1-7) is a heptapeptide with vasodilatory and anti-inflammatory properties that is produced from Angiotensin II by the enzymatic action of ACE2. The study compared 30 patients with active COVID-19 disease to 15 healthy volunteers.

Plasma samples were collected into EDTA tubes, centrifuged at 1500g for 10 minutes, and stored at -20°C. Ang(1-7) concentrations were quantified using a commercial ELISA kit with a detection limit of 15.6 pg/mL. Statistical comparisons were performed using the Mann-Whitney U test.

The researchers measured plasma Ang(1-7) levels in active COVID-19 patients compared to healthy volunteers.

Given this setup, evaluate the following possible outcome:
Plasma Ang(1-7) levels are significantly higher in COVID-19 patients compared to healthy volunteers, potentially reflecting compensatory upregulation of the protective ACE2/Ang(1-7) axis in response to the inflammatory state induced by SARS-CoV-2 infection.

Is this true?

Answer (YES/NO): NO